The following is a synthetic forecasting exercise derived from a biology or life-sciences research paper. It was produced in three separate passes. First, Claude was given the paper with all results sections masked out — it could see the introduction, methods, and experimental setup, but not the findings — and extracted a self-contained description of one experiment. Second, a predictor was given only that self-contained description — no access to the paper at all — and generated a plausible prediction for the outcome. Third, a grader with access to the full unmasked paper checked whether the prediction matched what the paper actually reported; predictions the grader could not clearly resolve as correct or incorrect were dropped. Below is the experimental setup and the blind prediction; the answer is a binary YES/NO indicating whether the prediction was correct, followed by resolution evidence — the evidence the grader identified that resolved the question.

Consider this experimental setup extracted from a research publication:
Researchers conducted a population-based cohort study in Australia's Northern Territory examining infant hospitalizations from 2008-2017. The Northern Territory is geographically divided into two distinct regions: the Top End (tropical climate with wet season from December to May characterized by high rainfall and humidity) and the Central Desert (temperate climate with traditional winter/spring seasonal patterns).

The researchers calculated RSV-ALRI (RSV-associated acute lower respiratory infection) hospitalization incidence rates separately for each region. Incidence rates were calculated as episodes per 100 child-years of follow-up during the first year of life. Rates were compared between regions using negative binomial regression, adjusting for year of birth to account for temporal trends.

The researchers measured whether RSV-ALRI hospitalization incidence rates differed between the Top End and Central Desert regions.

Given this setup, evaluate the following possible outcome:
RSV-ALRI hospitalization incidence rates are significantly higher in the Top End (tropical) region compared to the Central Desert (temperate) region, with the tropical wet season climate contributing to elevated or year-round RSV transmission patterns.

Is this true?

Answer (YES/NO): NO